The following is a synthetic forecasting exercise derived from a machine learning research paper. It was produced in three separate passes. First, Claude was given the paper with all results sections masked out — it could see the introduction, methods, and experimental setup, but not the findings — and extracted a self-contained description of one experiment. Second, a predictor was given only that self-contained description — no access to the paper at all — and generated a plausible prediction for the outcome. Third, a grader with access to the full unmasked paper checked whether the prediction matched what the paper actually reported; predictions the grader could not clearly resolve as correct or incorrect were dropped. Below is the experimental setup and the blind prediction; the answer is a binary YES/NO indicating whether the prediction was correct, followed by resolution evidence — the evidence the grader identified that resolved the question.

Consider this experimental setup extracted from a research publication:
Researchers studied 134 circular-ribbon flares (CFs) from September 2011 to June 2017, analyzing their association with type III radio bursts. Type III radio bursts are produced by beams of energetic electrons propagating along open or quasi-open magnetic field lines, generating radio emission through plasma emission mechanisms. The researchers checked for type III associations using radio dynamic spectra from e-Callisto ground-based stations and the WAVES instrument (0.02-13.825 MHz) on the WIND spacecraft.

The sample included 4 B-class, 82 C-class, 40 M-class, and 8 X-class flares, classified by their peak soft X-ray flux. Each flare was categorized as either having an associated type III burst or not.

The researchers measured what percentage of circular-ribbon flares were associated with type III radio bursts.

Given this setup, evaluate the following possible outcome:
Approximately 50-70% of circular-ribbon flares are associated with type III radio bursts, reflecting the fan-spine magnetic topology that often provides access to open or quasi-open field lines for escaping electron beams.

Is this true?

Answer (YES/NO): NO